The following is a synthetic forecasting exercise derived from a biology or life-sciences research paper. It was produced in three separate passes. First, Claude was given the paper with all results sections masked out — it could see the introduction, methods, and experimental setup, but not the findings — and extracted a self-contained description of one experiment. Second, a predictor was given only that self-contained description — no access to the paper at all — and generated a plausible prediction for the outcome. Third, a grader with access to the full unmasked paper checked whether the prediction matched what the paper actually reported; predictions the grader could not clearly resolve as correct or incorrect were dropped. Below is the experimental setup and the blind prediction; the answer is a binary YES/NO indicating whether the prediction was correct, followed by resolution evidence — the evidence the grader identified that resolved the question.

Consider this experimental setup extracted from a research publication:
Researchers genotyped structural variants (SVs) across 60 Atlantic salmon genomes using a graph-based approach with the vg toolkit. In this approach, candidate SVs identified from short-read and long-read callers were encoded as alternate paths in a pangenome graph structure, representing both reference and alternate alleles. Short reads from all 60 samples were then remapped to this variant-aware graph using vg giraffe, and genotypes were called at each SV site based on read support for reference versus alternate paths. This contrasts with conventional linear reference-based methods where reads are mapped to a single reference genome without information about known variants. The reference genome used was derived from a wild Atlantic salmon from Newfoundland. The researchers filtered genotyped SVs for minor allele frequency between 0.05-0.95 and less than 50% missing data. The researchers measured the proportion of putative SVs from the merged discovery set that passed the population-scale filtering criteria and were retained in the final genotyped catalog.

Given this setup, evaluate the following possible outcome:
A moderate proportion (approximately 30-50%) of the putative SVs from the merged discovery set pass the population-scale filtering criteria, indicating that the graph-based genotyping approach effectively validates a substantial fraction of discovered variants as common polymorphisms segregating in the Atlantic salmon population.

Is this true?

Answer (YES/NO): YES